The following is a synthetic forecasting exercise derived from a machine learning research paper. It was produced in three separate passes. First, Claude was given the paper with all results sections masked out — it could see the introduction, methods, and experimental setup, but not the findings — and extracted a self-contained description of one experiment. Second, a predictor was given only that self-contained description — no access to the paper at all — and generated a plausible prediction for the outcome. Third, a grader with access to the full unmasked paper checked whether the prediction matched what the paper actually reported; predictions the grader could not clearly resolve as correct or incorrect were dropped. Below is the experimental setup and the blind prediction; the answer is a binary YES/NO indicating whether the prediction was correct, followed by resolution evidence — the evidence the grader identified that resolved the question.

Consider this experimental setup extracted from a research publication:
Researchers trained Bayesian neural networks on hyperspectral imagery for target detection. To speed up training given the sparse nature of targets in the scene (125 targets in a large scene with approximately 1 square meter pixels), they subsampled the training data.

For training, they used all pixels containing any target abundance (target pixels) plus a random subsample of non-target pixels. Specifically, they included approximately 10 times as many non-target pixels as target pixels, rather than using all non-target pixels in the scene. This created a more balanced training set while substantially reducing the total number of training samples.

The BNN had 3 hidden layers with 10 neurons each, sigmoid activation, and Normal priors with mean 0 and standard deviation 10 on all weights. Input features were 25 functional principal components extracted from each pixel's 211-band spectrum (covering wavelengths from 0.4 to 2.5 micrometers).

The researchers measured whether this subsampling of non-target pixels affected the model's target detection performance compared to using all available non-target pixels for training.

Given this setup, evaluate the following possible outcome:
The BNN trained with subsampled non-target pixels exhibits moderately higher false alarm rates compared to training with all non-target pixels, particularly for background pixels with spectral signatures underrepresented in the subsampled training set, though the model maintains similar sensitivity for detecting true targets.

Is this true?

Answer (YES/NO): NO